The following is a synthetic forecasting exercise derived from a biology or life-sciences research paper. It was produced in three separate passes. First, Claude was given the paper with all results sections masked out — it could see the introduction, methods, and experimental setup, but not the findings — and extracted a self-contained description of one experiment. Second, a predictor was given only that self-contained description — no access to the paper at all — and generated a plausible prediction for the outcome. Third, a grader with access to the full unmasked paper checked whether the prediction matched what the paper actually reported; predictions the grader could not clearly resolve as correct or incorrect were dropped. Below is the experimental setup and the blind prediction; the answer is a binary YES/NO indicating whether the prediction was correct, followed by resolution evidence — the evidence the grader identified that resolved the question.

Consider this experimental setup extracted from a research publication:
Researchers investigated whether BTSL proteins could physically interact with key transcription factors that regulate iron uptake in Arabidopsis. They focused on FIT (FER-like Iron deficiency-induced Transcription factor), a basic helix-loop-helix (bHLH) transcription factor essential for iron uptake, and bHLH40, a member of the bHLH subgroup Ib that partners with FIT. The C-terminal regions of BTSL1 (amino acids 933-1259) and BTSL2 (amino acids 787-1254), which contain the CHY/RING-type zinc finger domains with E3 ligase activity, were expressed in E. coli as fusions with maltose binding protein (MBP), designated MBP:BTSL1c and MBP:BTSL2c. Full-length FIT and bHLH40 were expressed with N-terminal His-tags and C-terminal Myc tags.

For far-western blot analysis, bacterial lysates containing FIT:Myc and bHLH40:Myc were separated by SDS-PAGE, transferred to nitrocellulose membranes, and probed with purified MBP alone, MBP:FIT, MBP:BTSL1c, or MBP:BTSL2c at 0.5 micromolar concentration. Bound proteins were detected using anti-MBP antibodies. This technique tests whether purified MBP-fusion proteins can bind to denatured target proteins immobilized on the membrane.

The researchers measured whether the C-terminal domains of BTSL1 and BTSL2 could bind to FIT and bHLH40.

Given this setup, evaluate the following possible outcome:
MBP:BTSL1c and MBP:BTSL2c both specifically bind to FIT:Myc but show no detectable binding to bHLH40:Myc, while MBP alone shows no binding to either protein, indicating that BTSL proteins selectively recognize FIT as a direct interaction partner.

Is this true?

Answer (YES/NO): YES